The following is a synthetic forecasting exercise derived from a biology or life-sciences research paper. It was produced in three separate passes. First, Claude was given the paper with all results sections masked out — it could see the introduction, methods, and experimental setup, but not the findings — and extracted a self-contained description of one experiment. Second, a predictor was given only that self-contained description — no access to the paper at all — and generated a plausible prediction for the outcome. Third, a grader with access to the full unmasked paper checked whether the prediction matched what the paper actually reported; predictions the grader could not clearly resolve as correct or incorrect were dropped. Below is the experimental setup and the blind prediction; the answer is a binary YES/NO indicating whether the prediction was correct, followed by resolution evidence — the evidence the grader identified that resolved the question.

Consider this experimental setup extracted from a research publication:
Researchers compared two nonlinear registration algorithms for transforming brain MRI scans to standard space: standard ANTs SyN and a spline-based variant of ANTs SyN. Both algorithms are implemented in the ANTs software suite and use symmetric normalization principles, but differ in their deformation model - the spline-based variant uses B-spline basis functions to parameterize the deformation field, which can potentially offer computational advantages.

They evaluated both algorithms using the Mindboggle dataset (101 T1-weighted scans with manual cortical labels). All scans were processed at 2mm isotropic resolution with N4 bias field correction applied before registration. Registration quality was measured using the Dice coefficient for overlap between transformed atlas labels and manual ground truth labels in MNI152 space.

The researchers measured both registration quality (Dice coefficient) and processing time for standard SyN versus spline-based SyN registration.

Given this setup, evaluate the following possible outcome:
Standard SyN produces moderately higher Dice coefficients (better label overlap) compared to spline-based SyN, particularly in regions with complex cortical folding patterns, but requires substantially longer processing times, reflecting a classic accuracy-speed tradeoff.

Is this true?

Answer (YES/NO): NO